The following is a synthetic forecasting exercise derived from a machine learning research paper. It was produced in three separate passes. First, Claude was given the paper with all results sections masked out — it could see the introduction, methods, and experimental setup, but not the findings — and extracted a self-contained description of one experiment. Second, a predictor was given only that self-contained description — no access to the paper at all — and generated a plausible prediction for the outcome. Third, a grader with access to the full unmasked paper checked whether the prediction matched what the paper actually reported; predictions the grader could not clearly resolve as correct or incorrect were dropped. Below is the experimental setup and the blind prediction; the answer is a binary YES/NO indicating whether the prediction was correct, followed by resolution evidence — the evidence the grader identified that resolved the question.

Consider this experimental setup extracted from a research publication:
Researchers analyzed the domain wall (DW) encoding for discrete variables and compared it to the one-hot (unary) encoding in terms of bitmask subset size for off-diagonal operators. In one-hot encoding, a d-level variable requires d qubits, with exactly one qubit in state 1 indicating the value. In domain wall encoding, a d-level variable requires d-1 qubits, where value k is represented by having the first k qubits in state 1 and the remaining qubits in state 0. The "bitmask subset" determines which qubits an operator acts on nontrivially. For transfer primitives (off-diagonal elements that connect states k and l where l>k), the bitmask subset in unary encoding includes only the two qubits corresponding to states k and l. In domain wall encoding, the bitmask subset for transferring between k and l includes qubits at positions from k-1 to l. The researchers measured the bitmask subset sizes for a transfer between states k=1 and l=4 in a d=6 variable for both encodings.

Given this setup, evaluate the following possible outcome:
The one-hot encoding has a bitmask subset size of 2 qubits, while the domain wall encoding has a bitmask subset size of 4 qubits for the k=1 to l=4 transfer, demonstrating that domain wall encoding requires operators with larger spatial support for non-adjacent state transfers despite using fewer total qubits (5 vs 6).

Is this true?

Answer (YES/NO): NO